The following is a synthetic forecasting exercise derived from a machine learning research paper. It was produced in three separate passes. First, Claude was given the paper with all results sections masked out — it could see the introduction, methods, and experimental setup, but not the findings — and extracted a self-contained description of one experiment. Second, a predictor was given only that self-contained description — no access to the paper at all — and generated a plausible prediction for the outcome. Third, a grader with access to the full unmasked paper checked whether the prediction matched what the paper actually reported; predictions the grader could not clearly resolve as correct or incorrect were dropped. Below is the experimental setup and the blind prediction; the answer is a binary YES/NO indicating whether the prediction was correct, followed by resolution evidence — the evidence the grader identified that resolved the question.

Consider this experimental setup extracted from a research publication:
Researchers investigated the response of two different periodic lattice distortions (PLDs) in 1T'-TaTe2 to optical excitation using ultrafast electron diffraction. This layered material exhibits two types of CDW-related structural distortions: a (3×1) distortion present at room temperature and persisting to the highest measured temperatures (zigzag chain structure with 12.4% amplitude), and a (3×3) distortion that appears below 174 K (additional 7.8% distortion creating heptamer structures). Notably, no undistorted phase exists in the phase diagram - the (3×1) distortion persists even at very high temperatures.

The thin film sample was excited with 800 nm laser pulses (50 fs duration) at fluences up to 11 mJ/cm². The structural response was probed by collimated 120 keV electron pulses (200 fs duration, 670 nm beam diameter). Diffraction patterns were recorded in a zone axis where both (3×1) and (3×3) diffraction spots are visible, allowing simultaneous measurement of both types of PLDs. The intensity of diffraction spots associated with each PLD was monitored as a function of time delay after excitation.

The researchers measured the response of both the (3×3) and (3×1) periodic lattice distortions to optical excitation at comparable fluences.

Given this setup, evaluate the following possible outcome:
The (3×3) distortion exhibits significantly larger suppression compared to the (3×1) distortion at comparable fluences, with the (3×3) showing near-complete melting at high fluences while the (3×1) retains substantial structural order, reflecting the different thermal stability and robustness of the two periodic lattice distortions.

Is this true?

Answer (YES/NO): YES